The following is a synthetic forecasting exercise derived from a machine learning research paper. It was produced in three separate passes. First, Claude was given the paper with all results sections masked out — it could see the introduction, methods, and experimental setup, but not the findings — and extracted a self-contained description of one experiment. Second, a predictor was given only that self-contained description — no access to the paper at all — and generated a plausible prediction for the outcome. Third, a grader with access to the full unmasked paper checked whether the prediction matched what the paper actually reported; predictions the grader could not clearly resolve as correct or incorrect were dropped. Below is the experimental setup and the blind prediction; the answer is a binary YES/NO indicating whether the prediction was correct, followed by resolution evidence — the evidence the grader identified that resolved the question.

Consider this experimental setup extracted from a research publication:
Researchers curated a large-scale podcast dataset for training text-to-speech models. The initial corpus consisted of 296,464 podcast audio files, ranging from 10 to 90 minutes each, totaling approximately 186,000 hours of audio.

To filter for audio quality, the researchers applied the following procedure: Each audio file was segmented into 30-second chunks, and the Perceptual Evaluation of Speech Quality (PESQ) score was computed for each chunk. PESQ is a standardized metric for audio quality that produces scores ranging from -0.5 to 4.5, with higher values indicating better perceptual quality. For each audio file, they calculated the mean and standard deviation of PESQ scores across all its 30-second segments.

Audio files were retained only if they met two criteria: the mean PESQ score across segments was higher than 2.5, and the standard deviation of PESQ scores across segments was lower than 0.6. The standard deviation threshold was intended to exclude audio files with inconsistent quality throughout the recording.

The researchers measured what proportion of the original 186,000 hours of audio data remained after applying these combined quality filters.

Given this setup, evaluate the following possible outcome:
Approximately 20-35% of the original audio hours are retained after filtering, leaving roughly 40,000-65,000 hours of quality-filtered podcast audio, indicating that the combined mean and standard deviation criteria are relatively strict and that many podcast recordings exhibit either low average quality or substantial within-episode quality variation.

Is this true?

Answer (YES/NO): YES